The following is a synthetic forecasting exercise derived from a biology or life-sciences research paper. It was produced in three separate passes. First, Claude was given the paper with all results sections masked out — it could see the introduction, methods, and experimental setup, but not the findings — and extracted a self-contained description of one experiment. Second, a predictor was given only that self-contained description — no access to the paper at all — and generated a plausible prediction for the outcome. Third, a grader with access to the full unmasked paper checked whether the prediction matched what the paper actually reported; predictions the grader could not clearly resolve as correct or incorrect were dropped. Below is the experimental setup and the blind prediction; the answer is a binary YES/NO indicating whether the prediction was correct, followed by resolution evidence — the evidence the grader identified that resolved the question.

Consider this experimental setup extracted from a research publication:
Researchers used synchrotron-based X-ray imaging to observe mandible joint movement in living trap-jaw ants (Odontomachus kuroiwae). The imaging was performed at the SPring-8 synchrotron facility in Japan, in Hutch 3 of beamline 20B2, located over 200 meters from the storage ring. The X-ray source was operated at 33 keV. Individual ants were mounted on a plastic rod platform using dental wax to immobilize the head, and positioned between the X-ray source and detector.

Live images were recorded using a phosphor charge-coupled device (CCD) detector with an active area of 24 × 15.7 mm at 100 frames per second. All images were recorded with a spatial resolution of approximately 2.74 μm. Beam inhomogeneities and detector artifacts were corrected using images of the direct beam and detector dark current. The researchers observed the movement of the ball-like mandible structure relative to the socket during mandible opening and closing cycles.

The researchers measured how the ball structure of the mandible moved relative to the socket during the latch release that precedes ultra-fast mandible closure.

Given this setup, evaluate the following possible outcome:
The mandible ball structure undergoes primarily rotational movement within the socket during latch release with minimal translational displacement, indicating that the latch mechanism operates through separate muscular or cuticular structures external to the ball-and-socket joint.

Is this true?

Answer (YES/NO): NO